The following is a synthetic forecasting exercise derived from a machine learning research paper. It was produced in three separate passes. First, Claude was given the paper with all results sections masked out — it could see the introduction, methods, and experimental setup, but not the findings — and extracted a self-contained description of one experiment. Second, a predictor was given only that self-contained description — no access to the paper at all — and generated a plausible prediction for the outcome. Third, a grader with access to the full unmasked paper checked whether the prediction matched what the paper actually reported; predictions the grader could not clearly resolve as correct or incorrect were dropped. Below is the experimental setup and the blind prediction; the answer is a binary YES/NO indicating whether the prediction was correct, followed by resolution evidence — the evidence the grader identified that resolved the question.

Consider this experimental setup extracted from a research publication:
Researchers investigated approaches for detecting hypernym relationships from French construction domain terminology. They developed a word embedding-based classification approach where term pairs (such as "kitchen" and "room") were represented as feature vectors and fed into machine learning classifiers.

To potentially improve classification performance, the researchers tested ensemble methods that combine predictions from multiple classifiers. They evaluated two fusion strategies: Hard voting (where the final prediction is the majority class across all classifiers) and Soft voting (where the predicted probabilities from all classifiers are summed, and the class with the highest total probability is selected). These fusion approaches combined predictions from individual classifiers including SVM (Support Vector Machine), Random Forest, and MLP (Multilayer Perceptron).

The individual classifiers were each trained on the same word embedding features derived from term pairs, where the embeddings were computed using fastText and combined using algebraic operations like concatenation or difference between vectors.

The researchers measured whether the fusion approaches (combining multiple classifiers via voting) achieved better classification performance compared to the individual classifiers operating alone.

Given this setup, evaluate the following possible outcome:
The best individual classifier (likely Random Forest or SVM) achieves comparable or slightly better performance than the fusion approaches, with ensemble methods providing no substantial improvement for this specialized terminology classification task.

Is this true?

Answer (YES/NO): NO